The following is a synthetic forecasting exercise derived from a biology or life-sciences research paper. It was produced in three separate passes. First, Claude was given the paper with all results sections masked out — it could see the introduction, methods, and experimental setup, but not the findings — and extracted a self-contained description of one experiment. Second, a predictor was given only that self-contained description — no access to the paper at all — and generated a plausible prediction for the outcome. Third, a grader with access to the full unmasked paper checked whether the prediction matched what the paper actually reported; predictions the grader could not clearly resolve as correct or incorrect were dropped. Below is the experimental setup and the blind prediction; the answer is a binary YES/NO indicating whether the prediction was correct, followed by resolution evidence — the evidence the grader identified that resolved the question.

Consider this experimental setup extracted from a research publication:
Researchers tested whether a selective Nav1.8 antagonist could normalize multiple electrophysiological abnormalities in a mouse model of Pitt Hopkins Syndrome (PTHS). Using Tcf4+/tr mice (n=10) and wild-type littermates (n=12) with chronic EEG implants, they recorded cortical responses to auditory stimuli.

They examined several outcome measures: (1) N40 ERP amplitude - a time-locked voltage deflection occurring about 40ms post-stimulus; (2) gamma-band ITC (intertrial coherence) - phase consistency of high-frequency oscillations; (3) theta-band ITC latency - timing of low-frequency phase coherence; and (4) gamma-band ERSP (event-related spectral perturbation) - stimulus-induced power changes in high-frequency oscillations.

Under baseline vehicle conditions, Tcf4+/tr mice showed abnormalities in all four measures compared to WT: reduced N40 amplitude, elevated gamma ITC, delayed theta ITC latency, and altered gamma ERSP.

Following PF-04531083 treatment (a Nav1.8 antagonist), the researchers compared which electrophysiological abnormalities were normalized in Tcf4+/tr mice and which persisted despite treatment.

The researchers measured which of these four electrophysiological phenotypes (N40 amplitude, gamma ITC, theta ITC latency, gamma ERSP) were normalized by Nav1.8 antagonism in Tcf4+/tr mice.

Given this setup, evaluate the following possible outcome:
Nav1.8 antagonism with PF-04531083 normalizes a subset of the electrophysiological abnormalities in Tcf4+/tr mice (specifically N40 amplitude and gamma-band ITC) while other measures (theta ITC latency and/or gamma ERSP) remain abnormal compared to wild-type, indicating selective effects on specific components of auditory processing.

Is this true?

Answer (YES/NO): NO